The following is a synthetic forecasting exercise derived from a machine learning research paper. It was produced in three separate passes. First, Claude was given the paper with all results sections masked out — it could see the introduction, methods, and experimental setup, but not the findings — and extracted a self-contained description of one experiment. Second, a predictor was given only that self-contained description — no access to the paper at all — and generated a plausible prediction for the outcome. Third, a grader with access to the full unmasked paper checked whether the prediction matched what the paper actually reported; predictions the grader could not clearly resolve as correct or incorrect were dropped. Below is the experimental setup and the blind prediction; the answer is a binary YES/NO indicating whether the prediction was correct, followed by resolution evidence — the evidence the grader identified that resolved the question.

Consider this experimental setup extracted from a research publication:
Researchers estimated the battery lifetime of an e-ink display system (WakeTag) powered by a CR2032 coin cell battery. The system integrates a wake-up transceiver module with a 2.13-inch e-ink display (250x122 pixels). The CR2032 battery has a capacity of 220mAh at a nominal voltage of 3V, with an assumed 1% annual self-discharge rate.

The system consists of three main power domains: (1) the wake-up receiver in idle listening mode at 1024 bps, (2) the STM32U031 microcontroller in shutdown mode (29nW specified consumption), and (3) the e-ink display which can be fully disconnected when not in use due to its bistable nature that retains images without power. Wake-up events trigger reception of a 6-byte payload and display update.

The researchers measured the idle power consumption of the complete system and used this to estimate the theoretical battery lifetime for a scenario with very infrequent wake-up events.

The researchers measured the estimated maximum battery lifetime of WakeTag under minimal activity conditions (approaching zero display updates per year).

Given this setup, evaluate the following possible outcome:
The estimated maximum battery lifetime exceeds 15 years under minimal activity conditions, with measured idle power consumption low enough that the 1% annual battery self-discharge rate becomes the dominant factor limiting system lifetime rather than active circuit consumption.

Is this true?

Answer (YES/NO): NO